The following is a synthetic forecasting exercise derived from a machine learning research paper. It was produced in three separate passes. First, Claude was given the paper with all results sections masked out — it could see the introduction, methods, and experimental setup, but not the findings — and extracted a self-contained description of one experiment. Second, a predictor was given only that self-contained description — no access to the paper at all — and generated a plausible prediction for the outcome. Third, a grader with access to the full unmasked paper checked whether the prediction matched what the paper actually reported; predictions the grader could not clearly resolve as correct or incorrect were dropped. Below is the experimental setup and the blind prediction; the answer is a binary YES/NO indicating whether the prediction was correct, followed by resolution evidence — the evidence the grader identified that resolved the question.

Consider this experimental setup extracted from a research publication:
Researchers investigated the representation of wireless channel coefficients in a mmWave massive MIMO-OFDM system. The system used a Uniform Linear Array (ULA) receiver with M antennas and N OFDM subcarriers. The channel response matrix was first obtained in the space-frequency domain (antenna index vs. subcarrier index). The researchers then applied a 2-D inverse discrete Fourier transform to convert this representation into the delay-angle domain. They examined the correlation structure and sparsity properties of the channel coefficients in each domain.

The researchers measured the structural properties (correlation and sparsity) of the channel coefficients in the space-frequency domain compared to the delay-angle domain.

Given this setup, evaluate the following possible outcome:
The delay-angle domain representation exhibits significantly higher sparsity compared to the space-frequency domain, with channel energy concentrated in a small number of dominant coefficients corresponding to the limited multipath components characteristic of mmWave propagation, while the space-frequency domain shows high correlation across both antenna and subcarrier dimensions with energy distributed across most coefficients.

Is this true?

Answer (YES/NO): YES